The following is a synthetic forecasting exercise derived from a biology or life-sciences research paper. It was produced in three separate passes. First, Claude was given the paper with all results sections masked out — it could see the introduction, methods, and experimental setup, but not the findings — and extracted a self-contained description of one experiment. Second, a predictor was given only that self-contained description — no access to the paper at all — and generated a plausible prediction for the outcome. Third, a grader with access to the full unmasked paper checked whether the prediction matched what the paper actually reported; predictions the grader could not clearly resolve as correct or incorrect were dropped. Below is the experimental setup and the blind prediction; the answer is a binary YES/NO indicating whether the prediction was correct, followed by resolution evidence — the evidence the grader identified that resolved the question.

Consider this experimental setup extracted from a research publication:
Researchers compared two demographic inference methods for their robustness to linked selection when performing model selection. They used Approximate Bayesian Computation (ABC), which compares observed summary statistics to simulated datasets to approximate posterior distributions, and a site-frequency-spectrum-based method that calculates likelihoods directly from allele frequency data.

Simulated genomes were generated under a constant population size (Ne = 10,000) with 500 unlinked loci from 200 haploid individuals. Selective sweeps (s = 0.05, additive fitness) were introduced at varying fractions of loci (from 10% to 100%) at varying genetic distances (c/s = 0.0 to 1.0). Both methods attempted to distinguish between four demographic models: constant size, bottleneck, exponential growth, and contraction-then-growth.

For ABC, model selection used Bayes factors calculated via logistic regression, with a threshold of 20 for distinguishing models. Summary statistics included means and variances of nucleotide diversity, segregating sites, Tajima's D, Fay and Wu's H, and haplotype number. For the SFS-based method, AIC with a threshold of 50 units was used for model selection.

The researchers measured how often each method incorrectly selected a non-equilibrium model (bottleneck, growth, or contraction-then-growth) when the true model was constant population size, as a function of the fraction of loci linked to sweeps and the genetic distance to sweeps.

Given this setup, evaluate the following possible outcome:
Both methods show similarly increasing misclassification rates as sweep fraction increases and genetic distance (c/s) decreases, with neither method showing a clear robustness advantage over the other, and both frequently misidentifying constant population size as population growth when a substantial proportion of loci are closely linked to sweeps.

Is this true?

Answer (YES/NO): NO